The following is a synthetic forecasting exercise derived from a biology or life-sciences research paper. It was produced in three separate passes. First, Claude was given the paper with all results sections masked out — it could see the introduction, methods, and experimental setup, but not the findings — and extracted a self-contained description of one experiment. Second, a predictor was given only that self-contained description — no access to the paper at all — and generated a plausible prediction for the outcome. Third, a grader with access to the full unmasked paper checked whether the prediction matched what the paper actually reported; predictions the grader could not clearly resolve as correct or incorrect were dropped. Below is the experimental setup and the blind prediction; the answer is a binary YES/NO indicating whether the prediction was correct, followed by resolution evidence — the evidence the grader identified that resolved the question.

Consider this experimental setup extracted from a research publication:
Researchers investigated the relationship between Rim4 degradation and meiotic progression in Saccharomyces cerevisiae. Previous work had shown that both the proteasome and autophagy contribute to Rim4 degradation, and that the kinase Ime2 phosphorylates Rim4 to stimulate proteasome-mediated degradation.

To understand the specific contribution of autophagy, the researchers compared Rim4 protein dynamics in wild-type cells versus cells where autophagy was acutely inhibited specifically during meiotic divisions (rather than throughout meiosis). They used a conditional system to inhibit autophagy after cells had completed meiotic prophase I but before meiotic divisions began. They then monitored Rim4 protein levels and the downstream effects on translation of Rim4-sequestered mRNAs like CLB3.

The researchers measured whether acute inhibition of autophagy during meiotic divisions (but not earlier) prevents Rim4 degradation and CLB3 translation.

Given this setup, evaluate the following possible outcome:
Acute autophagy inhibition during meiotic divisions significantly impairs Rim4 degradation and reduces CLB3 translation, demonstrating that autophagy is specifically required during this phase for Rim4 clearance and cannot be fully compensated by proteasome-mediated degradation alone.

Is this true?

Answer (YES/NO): YES